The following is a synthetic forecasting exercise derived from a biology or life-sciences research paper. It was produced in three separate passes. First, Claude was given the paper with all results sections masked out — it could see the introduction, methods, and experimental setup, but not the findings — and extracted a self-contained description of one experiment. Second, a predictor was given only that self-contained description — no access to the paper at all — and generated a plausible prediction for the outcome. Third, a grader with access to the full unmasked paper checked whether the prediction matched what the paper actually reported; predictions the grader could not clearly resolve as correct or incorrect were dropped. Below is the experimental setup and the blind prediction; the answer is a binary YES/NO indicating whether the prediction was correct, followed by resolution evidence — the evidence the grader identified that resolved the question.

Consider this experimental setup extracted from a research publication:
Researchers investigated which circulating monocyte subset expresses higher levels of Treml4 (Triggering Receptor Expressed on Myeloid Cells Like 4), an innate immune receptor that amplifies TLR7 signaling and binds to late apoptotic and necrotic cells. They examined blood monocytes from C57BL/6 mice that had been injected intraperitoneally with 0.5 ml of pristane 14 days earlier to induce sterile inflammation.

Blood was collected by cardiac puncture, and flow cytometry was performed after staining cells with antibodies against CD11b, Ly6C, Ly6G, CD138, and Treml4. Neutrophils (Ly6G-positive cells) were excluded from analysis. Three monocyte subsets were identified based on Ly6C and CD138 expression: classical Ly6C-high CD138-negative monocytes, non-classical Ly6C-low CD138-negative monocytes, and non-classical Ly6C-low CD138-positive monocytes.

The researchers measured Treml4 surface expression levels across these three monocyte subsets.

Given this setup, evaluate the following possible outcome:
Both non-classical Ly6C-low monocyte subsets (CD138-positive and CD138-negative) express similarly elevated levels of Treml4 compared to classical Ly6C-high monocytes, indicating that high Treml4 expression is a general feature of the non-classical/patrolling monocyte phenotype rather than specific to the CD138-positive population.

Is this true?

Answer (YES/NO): NO